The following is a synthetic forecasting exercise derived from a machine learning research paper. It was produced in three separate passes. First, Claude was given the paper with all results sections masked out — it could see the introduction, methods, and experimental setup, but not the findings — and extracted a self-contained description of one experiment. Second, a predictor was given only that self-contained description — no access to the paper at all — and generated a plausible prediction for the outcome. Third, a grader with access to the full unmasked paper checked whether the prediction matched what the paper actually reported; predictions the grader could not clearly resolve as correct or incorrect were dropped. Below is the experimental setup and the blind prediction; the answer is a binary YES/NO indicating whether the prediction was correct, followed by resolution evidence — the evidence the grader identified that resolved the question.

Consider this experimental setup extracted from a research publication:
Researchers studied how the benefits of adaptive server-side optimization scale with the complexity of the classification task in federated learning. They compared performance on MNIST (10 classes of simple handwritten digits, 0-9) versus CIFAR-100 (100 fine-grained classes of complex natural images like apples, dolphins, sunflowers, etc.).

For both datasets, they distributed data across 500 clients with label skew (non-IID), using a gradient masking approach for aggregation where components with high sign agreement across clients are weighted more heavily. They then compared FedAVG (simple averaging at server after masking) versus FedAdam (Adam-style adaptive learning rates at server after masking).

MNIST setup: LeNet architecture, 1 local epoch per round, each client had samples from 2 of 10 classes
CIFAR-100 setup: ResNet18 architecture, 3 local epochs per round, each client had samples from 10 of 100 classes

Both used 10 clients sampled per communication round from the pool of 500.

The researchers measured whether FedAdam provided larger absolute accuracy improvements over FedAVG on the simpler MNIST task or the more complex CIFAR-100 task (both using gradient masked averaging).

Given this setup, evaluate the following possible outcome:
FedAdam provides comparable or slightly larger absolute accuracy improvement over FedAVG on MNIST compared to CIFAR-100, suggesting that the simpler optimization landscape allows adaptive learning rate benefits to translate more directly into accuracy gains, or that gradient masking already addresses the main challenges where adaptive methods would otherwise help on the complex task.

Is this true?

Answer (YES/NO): NO